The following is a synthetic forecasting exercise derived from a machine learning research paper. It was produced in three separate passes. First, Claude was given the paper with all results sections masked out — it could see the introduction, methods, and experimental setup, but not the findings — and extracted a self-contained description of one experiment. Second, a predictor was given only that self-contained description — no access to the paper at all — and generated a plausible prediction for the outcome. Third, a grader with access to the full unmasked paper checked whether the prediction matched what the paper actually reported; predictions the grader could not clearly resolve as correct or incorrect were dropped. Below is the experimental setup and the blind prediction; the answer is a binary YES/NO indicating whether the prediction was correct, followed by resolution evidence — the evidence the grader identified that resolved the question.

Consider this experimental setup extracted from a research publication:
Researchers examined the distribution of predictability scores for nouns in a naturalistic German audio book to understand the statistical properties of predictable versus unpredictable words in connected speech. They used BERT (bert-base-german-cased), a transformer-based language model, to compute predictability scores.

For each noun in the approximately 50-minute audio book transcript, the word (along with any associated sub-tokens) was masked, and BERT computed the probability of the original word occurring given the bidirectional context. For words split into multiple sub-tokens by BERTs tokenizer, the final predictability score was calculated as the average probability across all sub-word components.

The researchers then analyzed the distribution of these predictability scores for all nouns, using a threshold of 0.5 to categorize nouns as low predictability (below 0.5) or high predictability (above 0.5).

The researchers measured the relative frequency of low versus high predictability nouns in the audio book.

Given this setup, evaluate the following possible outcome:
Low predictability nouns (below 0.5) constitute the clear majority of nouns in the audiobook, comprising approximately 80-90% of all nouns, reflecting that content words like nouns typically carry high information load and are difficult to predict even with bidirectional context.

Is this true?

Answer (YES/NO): YES